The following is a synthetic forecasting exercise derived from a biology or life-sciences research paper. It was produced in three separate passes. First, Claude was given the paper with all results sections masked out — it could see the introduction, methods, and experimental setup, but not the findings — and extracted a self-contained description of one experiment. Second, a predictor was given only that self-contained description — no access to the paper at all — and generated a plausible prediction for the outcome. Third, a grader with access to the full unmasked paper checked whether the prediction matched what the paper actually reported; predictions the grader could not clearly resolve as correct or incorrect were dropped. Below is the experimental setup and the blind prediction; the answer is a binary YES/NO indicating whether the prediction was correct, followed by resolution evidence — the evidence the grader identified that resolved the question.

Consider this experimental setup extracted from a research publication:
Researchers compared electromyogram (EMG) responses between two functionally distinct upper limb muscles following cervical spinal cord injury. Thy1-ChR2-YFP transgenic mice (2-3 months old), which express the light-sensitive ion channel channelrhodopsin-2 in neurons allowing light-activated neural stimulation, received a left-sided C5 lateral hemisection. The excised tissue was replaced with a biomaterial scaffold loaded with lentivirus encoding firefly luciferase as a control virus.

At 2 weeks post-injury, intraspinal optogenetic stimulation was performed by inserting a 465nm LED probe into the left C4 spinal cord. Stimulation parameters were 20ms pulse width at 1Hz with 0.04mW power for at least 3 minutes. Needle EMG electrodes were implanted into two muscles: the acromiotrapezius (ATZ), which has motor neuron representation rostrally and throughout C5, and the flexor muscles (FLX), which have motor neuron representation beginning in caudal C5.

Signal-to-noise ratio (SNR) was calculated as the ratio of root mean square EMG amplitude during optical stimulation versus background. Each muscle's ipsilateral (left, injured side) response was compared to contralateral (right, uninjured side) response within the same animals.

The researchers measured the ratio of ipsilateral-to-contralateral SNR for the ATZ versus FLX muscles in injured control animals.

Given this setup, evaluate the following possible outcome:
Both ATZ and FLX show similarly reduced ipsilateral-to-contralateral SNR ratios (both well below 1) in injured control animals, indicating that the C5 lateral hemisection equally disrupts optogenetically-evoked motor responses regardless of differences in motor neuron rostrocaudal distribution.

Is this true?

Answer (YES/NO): NO